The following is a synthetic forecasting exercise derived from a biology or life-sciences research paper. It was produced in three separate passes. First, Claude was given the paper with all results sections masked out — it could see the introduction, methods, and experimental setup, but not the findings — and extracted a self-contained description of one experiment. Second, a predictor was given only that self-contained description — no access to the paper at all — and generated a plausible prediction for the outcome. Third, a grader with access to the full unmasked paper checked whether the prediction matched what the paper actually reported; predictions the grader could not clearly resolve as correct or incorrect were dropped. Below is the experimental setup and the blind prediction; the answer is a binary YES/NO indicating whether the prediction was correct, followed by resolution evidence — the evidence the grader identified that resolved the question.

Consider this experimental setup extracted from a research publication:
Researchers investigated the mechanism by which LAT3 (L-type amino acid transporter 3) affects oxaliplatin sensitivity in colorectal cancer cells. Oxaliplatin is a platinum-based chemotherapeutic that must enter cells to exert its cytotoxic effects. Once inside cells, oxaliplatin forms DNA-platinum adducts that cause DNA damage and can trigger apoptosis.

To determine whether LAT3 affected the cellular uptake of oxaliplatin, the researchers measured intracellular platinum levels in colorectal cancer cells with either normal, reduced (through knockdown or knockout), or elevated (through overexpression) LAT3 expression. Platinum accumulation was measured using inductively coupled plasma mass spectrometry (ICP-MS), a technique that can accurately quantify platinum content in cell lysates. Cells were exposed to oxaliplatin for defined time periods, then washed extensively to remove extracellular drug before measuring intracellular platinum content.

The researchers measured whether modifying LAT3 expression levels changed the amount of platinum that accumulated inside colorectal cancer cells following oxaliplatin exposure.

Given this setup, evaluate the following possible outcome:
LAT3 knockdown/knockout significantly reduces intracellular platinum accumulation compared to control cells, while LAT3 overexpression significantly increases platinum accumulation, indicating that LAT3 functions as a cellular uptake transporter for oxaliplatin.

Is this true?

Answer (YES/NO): YES